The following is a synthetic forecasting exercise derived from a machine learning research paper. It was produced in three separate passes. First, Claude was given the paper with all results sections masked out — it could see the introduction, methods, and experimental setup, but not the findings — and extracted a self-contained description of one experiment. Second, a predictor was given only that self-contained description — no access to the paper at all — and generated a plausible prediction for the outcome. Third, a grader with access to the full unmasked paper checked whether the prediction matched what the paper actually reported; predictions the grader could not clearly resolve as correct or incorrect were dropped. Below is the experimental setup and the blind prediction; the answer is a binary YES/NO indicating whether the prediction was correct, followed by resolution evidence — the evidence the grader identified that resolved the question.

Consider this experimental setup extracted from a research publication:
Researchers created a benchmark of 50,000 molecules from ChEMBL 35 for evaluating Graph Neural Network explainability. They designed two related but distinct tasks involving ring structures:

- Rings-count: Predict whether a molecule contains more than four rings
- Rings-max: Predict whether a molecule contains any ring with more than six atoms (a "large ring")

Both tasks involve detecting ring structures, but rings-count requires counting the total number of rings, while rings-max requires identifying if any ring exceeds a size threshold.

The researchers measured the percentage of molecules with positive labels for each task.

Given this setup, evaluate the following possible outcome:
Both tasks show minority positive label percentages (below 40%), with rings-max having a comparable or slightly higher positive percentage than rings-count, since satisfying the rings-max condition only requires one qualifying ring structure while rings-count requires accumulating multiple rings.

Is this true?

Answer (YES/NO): NO